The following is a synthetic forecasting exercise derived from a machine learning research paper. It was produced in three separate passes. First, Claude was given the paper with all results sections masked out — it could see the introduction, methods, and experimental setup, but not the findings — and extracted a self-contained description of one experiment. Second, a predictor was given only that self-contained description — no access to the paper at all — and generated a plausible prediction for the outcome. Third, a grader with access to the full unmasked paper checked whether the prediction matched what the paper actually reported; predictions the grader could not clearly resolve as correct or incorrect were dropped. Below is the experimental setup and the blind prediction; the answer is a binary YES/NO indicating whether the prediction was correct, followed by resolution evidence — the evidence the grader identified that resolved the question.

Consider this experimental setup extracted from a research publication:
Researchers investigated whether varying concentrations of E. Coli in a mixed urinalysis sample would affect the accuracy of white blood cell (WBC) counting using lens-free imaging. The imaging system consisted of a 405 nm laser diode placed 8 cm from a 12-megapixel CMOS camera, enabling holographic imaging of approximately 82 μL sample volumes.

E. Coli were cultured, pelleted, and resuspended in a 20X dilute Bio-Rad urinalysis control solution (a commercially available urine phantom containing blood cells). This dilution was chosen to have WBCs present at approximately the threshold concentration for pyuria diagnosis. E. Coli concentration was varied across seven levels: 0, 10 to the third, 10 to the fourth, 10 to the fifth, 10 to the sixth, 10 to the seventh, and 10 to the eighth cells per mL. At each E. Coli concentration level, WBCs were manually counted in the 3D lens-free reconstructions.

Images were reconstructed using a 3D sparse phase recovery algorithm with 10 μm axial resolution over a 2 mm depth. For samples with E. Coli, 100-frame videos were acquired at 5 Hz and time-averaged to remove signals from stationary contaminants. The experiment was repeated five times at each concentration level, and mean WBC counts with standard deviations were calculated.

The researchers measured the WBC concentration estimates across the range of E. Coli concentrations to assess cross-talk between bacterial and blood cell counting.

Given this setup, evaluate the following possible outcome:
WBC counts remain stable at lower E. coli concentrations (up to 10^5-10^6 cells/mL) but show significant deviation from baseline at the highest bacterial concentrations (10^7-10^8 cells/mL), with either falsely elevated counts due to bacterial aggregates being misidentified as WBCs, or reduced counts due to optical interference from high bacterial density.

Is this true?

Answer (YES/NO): NO